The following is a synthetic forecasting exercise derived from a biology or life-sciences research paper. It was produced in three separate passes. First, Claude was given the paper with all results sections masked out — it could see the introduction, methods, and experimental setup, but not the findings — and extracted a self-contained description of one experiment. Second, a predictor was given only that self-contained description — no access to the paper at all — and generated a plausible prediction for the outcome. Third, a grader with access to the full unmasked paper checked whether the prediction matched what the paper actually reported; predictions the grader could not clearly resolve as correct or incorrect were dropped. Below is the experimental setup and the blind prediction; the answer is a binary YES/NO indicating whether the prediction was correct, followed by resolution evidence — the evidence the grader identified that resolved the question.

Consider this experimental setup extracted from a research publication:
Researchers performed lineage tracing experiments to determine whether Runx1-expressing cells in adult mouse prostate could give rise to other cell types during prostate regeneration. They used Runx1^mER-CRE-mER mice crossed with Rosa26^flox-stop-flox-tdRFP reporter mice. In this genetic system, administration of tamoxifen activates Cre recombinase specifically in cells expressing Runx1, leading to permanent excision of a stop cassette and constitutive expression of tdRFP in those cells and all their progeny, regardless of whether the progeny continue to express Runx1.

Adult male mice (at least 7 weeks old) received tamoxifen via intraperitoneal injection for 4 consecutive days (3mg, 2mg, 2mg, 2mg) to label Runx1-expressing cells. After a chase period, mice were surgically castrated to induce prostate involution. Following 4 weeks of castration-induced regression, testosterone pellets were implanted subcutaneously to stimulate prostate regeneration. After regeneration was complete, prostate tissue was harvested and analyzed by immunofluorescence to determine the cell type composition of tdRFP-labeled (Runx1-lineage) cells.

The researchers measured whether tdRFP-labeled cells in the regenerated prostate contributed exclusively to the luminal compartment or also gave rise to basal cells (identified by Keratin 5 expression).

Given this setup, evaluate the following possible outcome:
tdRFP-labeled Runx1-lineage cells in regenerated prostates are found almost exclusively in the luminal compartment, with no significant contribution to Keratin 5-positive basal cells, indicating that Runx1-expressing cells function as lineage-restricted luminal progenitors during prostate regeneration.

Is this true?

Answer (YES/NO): YES